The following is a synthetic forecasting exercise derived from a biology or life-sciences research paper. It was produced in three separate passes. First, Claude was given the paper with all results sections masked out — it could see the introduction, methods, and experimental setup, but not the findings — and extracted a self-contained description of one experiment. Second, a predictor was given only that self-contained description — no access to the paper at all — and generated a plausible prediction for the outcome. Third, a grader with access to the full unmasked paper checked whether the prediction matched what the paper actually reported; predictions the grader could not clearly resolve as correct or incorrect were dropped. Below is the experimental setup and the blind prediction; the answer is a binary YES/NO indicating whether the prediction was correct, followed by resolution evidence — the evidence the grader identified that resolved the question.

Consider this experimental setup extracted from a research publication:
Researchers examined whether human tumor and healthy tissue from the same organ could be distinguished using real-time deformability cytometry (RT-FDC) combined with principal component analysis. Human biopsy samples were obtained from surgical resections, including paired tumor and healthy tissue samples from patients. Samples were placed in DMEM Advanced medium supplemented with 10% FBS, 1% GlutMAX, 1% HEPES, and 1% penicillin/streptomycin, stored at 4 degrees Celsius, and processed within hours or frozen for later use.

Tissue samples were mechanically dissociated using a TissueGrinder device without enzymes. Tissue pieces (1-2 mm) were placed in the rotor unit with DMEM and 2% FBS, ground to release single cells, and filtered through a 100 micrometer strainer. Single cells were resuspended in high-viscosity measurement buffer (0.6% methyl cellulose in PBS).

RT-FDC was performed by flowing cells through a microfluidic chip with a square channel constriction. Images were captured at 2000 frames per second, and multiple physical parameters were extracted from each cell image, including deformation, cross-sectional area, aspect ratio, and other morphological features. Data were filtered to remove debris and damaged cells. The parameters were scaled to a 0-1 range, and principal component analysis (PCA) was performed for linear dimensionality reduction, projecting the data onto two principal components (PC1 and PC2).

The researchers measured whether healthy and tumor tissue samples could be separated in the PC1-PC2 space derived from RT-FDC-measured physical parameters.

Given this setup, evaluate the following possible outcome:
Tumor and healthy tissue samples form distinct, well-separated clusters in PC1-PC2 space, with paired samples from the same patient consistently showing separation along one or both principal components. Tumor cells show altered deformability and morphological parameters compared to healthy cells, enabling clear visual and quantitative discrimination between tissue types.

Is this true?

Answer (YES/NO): NO